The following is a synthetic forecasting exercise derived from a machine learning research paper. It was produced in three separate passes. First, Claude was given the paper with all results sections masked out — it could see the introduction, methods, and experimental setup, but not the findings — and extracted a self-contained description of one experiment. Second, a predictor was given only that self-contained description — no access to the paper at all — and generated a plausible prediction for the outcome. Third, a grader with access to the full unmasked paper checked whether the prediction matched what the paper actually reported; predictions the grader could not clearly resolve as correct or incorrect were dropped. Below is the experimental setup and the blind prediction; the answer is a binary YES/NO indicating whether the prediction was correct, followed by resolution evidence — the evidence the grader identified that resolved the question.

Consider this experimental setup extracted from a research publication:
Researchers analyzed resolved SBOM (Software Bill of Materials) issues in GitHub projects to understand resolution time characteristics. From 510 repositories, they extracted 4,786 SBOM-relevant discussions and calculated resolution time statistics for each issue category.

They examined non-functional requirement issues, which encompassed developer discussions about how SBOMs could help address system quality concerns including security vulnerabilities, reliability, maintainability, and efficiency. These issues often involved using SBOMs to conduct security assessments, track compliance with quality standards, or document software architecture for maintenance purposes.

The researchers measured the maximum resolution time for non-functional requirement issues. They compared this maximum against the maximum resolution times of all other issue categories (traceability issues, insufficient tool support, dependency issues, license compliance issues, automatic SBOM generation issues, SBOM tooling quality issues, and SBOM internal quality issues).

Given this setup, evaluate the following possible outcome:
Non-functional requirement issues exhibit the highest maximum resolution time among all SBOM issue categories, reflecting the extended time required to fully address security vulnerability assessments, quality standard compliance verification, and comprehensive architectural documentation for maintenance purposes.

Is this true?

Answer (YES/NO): YES